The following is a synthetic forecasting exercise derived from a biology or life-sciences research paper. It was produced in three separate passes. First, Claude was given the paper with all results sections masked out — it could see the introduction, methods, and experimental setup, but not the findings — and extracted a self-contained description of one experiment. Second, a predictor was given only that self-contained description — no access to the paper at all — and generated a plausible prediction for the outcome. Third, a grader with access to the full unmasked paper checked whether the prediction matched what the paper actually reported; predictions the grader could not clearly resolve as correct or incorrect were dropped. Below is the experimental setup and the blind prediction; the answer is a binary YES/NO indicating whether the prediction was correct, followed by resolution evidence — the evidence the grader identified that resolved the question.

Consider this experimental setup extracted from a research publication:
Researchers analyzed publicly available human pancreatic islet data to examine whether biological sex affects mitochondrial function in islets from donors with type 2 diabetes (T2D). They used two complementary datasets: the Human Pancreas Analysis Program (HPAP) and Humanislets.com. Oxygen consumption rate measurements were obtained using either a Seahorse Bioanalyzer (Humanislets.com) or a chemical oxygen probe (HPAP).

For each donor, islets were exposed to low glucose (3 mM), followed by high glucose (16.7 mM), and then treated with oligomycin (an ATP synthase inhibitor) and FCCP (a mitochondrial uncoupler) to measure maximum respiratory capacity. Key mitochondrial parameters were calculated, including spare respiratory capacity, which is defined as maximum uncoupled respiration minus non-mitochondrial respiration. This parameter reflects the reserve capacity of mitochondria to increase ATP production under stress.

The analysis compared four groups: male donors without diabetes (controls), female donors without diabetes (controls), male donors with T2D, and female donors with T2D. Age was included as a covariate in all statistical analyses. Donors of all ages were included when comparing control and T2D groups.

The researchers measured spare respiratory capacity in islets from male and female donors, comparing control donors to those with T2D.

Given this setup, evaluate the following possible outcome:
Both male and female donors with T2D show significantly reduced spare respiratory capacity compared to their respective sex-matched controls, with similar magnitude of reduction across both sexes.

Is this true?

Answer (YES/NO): NO